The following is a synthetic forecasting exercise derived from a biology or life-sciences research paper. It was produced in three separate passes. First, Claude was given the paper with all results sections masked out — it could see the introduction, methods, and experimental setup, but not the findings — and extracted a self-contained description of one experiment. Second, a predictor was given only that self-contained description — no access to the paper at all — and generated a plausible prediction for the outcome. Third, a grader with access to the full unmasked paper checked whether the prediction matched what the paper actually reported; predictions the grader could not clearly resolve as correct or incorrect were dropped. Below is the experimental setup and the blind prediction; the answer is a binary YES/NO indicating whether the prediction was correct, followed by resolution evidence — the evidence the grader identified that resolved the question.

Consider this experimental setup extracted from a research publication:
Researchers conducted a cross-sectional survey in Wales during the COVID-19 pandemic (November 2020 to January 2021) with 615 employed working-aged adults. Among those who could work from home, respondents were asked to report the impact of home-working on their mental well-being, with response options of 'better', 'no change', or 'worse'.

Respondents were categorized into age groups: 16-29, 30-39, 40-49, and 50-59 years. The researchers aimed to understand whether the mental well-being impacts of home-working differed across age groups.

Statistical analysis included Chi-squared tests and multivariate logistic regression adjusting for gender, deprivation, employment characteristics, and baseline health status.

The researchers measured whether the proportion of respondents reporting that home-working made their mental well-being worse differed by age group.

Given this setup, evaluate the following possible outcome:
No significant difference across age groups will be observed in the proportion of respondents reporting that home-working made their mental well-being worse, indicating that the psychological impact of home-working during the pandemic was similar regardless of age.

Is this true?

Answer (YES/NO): NO